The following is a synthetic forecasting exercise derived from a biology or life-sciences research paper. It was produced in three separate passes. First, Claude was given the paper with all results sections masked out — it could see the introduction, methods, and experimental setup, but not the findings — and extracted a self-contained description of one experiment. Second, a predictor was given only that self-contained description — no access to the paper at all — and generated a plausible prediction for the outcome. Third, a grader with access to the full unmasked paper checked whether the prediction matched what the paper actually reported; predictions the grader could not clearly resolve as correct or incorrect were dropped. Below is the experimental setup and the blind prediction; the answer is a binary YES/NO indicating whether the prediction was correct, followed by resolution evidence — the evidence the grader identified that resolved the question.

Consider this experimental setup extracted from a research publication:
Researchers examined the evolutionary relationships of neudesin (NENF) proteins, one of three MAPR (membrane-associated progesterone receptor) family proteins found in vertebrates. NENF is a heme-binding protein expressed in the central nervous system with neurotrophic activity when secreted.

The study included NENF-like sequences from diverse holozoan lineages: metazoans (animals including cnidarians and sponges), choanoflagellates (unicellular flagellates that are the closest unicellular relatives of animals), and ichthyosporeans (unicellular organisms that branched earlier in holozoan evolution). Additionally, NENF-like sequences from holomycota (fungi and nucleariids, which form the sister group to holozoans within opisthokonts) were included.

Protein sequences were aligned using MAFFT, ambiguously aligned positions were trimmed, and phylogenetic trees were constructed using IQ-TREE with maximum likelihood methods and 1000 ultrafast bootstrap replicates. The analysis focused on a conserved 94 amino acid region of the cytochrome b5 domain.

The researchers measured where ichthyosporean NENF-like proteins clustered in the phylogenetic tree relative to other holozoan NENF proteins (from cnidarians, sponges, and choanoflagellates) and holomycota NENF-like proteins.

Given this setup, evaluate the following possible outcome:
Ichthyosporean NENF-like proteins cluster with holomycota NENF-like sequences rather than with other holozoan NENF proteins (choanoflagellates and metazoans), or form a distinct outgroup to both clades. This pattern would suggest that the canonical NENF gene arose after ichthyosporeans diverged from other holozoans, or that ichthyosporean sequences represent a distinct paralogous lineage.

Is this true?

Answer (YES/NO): YES